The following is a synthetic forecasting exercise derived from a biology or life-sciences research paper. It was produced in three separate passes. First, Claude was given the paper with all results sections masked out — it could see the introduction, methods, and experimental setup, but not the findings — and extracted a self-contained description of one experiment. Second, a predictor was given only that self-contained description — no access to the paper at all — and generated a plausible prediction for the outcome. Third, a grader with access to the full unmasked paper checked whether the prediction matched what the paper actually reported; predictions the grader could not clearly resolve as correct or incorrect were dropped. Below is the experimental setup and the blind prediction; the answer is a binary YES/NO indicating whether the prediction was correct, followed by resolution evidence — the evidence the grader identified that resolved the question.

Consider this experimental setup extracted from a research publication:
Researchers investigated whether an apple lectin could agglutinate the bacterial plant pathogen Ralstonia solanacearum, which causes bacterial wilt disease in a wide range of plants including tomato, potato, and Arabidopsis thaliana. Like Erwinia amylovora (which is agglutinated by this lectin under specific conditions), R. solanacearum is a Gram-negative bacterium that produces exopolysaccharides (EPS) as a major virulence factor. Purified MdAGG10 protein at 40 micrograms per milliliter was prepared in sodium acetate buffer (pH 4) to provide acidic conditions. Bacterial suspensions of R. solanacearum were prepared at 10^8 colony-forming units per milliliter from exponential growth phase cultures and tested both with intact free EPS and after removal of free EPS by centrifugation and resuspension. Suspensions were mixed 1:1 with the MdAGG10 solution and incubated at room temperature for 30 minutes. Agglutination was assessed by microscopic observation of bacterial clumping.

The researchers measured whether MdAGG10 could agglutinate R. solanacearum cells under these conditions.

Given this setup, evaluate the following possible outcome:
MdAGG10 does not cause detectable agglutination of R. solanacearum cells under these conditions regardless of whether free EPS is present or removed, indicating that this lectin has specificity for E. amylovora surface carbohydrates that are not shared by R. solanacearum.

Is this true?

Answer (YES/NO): NO